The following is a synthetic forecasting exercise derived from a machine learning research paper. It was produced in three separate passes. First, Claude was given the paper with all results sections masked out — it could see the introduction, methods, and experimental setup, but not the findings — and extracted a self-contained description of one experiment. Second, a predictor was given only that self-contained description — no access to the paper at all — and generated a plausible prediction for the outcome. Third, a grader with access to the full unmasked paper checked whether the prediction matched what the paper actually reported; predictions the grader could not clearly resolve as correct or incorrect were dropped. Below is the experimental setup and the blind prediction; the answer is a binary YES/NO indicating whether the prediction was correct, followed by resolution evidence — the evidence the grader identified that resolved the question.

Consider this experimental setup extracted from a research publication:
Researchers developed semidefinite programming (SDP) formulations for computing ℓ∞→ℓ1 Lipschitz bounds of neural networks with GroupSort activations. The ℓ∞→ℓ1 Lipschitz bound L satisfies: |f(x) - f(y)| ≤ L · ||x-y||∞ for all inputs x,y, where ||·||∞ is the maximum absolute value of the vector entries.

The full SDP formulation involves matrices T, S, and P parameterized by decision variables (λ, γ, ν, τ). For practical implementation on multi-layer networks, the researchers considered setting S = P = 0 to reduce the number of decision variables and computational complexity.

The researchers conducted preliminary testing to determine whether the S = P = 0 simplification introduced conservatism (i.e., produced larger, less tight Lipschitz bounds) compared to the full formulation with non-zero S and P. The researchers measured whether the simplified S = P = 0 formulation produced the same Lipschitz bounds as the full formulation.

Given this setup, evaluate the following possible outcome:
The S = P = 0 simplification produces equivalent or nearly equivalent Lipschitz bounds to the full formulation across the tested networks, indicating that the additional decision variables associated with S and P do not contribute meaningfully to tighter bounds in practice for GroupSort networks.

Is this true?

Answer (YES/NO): YES